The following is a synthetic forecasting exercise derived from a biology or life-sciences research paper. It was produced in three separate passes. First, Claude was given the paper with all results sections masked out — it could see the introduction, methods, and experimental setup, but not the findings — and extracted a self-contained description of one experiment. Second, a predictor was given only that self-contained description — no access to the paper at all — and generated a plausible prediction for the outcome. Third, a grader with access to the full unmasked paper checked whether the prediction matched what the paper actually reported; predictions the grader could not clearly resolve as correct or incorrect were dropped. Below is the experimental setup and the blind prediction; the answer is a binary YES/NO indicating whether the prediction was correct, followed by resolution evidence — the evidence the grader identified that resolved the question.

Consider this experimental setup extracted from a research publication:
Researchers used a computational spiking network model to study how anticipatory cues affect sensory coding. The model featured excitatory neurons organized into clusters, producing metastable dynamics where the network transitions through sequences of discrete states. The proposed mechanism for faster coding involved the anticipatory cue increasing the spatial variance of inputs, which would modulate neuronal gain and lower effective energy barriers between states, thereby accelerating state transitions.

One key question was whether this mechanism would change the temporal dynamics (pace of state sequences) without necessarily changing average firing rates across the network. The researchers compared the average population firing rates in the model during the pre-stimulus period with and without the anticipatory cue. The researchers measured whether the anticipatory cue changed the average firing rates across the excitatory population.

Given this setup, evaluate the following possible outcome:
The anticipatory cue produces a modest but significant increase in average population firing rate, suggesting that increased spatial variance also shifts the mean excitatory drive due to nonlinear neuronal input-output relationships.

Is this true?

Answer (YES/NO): NO